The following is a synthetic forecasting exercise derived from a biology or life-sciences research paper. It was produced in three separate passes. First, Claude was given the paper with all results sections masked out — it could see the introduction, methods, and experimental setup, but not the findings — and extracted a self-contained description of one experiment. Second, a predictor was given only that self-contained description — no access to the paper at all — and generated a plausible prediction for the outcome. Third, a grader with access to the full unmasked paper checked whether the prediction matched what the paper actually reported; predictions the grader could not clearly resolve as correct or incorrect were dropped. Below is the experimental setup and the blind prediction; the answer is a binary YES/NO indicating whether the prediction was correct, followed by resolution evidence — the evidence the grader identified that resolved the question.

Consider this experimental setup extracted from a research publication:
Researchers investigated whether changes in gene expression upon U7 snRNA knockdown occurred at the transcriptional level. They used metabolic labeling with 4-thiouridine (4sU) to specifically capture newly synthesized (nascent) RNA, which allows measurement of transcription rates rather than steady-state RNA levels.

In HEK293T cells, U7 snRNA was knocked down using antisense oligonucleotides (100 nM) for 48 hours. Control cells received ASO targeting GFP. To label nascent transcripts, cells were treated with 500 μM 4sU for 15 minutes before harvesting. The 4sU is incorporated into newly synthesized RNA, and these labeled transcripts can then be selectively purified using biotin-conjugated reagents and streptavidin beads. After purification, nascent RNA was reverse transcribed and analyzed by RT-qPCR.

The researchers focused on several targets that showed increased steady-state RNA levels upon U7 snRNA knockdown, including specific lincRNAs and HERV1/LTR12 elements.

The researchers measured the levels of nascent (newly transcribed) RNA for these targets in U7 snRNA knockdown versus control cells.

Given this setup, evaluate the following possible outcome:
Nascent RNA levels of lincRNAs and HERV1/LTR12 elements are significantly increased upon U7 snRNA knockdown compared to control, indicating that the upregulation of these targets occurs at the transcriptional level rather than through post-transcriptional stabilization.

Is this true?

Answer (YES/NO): YES